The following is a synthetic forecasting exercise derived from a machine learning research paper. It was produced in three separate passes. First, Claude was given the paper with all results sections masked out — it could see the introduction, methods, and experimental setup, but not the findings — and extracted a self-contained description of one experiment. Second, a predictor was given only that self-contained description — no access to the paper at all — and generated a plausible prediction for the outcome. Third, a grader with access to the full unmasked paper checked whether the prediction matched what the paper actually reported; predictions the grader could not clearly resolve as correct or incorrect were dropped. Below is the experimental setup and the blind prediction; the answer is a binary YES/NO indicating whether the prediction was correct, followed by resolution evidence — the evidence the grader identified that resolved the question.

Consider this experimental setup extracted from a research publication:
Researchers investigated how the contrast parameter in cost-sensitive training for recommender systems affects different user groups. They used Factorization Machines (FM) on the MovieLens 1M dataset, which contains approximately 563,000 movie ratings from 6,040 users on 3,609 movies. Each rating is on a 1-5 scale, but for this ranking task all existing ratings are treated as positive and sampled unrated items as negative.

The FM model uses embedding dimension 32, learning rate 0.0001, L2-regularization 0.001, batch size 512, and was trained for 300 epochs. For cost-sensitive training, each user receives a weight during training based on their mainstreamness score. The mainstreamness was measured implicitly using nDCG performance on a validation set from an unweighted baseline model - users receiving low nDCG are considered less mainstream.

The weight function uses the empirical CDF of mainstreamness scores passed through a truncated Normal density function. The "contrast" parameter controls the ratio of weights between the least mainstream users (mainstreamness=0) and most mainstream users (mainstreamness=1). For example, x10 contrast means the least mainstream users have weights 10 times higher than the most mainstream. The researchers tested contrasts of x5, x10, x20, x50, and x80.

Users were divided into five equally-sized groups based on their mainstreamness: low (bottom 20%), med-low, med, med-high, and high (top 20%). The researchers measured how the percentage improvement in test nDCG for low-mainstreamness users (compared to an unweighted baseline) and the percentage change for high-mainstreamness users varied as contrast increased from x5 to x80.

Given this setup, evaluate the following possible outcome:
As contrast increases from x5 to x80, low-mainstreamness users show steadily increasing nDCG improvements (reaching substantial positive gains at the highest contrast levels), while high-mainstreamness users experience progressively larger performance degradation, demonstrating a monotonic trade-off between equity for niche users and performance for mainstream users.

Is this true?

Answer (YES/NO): YES